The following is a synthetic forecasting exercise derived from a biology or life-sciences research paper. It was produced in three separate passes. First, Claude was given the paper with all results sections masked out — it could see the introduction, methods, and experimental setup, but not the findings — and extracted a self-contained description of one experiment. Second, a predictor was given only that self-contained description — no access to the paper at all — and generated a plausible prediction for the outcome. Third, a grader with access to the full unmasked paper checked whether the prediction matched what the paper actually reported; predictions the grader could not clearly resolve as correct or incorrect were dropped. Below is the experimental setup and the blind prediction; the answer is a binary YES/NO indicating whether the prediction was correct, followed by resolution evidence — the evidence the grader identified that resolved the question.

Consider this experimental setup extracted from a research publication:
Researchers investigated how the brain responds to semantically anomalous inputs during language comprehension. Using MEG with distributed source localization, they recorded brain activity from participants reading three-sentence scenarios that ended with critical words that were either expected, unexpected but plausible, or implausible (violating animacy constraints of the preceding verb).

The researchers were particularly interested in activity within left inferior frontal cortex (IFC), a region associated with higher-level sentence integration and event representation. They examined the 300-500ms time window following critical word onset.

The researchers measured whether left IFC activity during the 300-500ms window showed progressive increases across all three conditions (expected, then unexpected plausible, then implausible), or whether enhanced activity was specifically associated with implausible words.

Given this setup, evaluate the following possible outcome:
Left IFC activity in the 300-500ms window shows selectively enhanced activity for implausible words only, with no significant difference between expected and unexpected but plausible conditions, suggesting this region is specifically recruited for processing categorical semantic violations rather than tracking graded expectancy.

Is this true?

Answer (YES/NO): YES